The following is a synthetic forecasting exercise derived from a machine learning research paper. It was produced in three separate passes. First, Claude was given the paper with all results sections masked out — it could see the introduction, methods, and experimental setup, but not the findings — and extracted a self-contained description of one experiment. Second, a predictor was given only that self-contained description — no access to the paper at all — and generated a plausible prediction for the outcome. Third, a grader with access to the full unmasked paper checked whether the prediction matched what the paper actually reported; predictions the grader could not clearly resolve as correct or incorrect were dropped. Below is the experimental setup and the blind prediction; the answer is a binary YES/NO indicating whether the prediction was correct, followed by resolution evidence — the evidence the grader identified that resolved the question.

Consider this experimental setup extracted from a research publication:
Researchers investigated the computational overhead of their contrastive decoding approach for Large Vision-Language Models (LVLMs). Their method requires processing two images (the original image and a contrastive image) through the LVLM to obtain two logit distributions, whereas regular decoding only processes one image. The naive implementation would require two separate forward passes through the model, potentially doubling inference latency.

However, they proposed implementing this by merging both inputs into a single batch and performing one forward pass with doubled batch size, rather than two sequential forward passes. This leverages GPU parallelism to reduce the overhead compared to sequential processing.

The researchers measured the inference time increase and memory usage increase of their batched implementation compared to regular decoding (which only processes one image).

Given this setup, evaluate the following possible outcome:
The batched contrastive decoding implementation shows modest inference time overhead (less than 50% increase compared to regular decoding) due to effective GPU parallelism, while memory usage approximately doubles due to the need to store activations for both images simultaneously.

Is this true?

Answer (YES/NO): NO